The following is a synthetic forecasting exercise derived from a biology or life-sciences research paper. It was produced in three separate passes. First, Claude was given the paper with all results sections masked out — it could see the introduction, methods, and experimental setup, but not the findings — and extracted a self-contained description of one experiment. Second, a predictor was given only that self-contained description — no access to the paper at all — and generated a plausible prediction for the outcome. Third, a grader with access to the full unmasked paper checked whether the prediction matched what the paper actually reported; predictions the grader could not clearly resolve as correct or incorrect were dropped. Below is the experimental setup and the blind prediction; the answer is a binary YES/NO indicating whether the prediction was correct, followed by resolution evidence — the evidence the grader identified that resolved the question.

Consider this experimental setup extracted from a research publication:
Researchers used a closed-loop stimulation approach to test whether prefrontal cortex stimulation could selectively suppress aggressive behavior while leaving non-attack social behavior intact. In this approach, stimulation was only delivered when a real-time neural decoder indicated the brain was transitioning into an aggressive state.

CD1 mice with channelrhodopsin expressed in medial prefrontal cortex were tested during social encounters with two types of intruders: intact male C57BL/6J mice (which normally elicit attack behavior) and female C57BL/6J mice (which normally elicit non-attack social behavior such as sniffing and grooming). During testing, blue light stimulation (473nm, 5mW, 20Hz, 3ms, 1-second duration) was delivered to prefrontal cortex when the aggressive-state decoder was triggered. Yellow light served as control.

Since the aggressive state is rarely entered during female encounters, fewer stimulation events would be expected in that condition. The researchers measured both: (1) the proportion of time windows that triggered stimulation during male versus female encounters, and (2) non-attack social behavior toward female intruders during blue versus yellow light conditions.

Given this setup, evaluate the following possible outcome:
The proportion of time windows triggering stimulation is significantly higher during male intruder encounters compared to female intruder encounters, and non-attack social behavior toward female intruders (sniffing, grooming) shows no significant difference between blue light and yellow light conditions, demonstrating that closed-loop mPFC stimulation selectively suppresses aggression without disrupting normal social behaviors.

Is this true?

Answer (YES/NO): YES